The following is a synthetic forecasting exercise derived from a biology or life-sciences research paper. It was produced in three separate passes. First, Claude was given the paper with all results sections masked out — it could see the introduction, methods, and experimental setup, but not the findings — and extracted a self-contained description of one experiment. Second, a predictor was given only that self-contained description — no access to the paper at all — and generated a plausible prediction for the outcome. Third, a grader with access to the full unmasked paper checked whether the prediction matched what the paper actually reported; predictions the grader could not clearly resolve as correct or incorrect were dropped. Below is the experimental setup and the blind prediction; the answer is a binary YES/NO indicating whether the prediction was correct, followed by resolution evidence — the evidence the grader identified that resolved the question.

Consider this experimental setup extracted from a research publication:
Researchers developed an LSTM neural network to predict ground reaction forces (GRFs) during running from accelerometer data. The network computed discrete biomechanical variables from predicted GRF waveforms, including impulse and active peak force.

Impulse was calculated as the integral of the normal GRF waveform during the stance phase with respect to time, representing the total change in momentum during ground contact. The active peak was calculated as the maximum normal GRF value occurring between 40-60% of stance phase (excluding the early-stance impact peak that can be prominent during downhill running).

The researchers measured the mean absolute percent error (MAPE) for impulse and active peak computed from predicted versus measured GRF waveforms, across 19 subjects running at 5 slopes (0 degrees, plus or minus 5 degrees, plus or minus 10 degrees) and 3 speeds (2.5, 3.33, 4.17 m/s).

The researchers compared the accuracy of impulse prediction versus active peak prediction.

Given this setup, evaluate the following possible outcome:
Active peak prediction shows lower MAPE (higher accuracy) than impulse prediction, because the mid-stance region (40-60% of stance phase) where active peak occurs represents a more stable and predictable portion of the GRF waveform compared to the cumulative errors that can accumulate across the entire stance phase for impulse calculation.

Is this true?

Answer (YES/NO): NO